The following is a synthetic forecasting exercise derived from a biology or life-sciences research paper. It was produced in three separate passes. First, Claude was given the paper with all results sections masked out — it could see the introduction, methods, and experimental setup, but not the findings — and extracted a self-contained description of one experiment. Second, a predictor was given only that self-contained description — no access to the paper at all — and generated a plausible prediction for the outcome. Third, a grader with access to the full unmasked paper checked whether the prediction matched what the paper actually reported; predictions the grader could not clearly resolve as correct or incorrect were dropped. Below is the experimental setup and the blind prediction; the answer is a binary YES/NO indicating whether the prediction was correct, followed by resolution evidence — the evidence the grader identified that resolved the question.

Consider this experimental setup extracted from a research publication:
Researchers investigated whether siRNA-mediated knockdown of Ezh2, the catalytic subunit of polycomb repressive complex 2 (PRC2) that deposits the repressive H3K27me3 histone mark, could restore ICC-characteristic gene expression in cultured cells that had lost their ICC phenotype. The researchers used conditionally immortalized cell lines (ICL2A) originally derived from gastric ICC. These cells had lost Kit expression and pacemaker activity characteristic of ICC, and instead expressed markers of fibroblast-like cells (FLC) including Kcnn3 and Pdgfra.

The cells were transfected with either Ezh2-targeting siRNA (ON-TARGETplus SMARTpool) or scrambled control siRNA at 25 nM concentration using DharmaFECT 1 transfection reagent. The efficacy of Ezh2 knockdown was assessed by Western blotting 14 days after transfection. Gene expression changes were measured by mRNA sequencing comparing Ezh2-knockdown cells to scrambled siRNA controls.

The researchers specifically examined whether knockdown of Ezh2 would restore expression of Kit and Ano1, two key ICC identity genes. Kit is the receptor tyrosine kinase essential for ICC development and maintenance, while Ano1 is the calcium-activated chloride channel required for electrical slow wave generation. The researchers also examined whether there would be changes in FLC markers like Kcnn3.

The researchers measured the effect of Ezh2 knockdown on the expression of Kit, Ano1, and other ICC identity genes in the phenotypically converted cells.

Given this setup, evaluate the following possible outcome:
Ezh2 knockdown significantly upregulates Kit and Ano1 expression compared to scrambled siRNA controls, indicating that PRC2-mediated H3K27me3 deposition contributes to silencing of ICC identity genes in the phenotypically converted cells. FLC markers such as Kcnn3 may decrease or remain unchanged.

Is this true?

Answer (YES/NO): NO